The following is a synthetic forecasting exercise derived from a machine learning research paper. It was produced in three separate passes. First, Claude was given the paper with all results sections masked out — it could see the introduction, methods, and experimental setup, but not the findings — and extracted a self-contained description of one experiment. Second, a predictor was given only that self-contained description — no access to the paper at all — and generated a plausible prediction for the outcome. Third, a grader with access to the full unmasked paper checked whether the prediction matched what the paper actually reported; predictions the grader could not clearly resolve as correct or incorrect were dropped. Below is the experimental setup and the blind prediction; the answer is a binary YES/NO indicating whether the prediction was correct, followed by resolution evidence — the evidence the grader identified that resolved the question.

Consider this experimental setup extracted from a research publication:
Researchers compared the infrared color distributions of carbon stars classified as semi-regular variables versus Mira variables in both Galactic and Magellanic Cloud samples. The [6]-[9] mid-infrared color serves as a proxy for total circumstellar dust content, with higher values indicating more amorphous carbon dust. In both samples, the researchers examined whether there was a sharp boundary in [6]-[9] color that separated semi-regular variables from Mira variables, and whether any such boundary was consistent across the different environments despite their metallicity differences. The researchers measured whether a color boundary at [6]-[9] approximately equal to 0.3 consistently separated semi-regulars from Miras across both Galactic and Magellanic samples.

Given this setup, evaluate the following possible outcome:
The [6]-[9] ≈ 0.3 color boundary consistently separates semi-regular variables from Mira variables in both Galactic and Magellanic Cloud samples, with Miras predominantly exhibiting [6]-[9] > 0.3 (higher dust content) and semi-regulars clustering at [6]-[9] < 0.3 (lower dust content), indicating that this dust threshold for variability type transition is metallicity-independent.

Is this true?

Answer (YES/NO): YES